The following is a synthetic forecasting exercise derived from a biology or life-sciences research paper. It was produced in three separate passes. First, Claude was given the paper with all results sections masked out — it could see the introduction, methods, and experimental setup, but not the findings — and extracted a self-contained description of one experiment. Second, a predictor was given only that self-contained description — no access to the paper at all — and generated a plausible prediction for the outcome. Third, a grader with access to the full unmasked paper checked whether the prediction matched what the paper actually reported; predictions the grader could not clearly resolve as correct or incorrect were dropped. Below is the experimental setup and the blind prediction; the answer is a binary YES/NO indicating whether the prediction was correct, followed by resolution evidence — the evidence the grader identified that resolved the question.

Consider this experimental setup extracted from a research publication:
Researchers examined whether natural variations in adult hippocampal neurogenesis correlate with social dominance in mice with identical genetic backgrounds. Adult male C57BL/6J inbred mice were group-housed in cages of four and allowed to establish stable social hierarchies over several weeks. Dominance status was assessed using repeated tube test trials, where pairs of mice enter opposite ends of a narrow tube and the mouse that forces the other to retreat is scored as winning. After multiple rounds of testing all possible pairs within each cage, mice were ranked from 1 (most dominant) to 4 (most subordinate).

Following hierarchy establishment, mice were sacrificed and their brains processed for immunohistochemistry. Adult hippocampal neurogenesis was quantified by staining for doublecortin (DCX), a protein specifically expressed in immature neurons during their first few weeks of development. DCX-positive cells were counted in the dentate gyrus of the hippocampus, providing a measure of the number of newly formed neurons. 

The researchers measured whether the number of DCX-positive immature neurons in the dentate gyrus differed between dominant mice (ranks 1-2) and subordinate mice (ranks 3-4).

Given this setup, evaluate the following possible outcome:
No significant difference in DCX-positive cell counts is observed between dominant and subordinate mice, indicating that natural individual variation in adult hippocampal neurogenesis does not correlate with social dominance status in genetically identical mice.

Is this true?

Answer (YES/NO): NO